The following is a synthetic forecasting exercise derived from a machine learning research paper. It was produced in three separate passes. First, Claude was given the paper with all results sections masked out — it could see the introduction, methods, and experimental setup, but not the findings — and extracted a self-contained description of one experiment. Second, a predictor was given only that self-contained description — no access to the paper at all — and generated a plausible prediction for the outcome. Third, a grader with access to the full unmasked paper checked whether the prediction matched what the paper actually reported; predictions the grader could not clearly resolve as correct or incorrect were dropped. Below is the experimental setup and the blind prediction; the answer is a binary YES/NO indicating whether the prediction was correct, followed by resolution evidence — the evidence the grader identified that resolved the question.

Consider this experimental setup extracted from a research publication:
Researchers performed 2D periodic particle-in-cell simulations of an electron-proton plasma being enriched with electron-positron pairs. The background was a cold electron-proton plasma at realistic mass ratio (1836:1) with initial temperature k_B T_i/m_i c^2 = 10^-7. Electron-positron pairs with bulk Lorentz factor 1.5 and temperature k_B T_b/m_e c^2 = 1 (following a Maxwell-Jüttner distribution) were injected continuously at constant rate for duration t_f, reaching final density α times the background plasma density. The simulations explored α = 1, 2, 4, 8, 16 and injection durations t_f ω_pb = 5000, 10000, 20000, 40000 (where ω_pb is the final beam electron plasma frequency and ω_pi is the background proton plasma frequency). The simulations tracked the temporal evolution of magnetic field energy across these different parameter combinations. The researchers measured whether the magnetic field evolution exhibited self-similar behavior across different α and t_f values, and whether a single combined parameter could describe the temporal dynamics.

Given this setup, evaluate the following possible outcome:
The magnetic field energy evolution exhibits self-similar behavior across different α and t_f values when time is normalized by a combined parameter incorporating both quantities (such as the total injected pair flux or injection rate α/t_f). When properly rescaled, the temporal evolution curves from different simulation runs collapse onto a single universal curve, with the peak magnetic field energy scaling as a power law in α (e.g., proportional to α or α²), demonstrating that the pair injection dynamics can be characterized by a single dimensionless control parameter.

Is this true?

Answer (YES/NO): YES